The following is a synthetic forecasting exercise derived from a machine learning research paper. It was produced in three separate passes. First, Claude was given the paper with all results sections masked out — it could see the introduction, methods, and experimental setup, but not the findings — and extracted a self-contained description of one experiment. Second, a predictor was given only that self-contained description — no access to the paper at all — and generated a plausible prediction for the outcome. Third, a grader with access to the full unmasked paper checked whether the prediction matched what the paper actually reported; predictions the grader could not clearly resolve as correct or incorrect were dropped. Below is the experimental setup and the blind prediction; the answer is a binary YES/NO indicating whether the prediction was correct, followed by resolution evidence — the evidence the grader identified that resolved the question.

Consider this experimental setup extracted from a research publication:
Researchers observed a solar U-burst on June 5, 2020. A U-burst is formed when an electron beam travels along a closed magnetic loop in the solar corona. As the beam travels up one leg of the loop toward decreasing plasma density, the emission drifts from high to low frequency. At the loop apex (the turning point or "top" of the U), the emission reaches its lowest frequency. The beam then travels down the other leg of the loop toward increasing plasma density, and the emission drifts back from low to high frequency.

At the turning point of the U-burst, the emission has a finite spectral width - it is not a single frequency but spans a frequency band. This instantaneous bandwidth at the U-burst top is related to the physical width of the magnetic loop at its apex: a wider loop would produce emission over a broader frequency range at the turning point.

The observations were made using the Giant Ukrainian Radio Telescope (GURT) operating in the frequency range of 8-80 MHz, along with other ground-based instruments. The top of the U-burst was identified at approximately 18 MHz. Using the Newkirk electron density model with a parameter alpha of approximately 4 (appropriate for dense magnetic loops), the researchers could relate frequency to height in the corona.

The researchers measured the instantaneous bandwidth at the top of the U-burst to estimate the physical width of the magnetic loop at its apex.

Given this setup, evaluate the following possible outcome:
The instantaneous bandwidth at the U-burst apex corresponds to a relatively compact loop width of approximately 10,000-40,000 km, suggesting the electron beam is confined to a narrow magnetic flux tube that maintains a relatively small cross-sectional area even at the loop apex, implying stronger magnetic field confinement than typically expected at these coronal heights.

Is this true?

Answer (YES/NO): NO